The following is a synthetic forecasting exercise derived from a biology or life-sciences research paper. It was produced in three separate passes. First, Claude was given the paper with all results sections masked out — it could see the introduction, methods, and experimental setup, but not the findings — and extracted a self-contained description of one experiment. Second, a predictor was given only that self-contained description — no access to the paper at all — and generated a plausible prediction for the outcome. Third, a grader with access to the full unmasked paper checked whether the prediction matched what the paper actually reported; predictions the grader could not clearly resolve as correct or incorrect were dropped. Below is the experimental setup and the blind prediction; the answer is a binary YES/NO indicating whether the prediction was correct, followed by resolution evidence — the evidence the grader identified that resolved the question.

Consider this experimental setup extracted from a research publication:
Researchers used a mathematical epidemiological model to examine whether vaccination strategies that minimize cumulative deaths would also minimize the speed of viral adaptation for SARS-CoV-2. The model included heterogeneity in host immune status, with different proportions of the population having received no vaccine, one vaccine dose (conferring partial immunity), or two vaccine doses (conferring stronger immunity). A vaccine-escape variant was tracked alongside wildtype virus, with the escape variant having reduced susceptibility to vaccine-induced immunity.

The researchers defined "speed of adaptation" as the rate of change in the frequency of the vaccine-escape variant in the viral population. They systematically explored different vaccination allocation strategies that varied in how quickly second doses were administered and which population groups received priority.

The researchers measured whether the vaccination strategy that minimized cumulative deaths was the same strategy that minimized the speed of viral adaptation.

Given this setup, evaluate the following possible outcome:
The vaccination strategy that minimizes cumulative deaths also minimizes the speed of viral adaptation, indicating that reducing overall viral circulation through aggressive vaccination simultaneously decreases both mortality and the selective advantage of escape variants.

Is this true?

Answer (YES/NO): NO